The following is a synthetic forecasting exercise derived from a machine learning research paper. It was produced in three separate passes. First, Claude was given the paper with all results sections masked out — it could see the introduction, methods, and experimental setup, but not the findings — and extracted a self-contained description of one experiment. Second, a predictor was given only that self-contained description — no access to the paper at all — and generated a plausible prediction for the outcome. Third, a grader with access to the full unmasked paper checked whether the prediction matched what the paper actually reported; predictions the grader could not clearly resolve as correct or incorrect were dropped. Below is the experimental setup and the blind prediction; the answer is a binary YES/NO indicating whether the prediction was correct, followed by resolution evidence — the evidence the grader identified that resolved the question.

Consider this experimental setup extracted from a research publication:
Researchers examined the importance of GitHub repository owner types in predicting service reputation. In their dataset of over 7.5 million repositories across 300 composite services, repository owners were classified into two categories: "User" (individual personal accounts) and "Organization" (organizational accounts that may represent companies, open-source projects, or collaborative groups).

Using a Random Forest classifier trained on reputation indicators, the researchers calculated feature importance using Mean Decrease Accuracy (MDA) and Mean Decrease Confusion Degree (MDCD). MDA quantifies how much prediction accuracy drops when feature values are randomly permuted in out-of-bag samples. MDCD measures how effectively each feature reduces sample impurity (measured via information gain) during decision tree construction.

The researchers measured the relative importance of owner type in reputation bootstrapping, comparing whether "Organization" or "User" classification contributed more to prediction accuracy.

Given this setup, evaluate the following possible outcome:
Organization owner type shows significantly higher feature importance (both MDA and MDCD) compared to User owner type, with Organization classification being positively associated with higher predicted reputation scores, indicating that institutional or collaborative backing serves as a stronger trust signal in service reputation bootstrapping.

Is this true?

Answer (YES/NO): NO